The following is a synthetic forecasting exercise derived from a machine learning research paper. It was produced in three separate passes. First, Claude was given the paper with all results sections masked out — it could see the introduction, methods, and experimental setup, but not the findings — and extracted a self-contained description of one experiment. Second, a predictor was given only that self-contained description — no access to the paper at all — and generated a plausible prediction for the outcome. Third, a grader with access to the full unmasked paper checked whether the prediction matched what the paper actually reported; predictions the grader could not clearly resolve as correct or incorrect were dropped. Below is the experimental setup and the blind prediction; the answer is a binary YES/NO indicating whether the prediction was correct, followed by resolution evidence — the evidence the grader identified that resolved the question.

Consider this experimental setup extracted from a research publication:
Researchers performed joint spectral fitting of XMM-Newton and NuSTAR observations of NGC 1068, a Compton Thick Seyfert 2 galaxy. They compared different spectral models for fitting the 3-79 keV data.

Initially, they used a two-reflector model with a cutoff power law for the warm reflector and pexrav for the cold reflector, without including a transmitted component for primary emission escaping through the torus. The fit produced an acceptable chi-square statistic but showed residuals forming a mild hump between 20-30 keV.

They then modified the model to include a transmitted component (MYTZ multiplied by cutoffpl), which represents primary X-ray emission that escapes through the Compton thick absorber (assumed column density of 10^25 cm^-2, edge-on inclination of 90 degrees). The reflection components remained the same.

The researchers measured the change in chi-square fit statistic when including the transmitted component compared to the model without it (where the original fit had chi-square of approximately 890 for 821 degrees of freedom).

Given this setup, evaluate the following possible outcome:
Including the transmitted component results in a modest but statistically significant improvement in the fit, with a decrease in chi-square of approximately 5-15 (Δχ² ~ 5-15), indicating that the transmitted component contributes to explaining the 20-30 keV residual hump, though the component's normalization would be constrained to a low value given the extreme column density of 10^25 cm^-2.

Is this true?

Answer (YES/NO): NO